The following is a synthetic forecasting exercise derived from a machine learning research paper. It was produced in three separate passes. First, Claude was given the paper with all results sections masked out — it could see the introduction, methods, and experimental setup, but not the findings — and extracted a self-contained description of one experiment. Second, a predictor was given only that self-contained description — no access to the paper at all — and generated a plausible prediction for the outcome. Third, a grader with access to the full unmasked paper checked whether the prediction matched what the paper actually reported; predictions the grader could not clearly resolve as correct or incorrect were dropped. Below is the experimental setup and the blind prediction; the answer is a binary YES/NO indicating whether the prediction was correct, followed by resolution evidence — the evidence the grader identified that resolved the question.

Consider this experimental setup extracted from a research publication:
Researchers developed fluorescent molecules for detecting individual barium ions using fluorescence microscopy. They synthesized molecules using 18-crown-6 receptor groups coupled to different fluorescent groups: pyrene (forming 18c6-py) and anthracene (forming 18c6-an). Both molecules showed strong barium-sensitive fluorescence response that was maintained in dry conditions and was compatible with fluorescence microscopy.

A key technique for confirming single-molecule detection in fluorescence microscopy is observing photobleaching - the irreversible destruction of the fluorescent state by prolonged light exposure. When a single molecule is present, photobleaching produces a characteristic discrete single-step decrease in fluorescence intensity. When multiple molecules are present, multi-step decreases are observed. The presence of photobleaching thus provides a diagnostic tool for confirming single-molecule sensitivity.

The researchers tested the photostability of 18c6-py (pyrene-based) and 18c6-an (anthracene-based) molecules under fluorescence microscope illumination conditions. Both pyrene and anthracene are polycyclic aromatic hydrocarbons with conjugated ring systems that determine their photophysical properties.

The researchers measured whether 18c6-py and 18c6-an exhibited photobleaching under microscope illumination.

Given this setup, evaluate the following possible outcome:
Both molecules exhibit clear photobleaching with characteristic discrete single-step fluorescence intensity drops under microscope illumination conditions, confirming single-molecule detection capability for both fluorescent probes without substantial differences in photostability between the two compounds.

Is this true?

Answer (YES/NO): NO